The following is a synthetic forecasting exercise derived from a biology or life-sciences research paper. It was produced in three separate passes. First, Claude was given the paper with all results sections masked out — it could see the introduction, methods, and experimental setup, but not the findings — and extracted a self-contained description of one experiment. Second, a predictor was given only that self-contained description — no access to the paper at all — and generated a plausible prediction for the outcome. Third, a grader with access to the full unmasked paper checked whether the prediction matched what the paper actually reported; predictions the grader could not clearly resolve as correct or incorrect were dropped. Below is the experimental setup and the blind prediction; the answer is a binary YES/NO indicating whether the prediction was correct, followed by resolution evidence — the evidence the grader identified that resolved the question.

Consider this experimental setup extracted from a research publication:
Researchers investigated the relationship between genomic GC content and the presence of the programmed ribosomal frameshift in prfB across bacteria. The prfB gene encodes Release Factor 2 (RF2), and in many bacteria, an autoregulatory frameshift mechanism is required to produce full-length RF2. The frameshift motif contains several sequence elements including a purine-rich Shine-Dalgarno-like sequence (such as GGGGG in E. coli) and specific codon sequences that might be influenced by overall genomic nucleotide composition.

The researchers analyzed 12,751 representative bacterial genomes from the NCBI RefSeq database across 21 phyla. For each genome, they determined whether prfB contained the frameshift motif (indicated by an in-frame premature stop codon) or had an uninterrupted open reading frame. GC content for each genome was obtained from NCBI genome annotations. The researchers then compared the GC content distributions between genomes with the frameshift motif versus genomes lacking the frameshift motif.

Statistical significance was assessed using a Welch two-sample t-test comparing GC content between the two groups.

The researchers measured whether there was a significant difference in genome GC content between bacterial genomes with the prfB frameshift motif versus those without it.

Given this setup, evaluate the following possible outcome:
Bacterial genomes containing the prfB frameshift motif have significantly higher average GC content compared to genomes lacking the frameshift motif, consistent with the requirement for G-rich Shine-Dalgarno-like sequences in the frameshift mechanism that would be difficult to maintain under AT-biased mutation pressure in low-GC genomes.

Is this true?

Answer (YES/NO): NO